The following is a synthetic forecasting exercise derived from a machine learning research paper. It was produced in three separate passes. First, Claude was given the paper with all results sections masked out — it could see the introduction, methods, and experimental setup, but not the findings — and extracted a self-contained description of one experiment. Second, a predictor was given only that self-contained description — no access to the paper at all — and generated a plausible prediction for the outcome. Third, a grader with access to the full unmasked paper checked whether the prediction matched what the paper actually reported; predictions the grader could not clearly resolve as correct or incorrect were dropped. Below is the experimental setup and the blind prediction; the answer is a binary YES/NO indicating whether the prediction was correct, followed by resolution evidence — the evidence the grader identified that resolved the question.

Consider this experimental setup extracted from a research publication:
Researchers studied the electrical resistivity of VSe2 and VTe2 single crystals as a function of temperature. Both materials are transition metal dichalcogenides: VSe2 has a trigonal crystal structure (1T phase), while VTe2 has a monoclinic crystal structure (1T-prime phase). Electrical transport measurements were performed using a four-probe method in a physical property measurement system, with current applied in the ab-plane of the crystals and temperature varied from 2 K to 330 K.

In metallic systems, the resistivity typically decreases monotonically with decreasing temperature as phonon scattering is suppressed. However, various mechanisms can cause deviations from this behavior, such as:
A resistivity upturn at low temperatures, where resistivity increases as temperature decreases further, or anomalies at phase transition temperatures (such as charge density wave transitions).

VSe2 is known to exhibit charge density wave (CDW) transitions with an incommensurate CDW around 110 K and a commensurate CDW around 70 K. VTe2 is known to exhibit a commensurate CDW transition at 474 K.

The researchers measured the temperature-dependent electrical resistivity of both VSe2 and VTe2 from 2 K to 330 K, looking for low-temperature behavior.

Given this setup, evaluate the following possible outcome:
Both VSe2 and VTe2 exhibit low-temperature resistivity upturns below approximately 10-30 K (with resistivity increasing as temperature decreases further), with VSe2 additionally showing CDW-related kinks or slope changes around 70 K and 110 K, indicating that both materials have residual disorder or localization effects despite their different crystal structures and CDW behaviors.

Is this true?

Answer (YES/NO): NO